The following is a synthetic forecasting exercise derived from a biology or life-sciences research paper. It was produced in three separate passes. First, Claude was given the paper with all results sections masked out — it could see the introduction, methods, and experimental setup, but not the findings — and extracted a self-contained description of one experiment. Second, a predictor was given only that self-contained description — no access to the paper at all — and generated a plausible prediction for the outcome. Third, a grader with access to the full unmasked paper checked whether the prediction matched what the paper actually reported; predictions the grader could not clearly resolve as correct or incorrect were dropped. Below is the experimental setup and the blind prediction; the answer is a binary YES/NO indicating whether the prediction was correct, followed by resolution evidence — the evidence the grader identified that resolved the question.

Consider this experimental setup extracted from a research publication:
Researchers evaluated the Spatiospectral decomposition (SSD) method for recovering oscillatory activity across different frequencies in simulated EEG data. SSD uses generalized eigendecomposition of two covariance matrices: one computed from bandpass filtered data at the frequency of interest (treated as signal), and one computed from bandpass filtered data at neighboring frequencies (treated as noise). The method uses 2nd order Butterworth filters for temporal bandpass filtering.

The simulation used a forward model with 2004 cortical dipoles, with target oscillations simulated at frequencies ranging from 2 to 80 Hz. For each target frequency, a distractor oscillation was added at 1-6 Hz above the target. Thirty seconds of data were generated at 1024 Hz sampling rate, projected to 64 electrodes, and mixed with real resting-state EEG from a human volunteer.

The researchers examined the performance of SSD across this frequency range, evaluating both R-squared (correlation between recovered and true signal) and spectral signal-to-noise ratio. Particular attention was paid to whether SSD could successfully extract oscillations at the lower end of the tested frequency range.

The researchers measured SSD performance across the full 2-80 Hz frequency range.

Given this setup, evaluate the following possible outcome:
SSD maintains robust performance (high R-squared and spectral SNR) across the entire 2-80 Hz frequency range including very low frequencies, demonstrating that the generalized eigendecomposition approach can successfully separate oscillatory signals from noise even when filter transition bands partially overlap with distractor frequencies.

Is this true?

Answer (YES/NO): NO